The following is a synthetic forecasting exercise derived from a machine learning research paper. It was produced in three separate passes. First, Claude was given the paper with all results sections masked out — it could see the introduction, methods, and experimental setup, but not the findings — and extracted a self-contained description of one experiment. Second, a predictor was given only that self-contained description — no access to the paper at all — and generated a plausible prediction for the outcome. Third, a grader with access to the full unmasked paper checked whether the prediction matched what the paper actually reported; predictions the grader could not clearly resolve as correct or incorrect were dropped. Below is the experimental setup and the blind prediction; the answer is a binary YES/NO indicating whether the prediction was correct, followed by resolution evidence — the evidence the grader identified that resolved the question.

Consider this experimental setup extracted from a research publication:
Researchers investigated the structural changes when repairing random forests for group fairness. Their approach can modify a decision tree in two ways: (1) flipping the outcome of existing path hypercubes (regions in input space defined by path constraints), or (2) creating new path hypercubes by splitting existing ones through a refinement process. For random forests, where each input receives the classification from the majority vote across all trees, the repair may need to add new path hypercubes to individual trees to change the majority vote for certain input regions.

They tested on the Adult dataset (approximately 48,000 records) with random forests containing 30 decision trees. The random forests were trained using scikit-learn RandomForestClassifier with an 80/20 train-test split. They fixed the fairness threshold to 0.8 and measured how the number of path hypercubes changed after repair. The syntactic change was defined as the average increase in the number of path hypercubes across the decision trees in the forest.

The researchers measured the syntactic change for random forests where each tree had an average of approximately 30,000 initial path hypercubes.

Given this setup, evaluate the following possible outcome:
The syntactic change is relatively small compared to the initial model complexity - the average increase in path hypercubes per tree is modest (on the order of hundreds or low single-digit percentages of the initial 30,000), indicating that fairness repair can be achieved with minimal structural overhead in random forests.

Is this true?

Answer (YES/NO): YES